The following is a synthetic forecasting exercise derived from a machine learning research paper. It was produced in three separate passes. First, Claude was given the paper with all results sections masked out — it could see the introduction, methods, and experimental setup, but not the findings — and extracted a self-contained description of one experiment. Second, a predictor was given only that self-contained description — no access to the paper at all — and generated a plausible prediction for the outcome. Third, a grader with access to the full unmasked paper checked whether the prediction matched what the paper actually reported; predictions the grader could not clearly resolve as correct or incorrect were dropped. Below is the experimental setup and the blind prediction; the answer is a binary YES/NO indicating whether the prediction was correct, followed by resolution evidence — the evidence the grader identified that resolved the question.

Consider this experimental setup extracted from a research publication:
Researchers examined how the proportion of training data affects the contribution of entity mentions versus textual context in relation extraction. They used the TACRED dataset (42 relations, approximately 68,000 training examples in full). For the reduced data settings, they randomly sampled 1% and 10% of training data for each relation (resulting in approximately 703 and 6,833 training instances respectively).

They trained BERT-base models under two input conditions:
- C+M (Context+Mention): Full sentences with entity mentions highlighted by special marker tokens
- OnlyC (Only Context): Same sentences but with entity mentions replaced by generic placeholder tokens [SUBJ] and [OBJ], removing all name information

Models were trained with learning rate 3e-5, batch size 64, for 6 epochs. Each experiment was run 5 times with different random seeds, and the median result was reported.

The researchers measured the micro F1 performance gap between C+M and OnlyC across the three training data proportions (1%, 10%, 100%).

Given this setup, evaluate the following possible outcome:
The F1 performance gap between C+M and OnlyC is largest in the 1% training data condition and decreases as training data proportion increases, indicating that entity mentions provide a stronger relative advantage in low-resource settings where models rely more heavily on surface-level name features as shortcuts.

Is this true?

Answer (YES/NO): NO